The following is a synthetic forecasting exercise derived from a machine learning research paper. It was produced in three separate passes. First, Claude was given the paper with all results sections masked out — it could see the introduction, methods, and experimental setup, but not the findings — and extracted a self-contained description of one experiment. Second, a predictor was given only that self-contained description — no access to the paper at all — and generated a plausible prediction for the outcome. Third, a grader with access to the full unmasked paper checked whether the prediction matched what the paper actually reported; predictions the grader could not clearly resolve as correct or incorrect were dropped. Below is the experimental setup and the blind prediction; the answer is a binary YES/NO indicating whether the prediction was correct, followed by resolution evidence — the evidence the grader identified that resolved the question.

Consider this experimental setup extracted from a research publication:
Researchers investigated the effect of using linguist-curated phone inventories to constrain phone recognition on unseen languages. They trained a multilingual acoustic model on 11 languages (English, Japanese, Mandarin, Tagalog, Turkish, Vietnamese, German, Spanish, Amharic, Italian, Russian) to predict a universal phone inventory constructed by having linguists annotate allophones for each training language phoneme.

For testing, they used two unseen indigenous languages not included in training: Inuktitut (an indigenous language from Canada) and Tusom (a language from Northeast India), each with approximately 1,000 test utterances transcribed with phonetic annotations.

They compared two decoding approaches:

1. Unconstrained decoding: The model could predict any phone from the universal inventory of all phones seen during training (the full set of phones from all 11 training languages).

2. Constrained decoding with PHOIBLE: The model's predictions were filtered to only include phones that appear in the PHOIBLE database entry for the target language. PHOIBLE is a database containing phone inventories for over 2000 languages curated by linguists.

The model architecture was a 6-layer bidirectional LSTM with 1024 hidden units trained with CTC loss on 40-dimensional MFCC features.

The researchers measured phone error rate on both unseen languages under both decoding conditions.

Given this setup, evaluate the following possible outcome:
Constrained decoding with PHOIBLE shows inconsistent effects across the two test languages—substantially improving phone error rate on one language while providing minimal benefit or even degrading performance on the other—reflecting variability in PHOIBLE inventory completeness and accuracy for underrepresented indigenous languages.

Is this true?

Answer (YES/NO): NO